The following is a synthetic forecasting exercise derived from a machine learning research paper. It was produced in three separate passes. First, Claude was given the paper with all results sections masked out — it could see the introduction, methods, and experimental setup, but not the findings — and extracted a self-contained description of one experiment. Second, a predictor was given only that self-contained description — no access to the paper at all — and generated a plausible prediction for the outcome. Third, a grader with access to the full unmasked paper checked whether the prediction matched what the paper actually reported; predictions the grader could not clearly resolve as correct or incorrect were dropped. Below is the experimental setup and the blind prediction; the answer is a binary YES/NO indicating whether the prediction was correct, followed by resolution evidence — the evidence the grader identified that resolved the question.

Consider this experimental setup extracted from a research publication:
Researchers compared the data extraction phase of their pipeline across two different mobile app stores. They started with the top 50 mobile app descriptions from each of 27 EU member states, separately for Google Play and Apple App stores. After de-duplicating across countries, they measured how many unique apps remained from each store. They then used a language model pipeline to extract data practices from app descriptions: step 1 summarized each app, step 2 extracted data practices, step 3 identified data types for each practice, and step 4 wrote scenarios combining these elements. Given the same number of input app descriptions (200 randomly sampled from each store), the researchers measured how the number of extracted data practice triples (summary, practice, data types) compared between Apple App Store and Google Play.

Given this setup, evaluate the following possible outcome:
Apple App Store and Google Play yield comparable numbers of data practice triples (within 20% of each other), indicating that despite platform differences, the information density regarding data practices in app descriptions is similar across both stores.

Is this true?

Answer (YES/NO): NO